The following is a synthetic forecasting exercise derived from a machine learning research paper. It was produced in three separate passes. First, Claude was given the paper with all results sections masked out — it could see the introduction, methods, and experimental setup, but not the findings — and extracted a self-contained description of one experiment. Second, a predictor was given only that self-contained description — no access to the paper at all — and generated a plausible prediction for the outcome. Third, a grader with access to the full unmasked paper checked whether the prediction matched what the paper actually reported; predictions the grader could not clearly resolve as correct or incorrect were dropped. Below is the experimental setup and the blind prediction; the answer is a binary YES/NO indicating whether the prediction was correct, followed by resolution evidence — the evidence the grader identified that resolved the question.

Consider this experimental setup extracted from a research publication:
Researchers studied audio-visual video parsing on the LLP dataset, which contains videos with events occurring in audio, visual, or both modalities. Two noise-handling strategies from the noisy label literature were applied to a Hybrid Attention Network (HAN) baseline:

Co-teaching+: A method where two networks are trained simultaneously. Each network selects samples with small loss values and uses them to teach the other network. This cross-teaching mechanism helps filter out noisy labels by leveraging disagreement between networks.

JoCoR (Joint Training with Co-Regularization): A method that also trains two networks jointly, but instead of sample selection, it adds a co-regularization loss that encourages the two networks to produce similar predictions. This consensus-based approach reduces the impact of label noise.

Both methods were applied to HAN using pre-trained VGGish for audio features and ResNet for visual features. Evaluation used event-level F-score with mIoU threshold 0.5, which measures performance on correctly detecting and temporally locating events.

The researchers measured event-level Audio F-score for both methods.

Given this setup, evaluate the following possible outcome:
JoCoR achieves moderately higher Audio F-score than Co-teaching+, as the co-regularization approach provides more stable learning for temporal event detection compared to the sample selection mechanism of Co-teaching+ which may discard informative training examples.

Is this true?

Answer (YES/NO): YES